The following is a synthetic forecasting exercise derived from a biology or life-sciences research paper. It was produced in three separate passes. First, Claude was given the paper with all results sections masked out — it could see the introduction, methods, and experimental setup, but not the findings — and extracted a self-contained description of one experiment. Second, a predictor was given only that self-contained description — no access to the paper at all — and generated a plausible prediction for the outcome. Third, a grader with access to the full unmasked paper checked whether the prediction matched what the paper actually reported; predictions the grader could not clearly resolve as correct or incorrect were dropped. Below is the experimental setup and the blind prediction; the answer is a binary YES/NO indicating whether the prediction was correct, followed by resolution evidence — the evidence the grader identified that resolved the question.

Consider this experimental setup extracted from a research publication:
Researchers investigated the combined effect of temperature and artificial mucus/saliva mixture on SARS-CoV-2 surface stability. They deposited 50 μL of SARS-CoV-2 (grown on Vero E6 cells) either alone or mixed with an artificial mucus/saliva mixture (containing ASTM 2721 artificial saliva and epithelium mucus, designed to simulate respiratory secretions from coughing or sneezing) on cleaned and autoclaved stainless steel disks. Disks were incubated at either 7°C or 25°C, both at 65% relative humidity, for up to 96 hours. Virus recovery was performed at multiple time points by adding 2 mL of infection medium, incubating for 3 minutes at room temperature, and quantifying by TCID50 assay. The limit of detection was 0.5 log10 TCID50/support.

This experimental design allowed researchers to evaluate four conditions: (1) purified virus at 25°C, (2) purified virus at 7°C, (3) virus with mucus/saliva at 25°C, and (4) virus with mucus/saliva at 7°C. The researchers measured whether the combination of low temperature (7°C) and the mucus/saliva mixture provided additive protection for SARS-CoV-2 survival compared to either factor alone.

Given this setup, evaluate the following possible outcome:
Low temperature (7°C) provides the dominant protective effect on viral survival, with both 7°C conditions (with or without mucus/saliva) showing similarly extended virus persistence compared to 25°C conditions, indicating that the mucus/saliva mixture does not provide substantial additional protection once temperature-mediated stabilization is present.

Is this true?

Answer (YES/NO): NO